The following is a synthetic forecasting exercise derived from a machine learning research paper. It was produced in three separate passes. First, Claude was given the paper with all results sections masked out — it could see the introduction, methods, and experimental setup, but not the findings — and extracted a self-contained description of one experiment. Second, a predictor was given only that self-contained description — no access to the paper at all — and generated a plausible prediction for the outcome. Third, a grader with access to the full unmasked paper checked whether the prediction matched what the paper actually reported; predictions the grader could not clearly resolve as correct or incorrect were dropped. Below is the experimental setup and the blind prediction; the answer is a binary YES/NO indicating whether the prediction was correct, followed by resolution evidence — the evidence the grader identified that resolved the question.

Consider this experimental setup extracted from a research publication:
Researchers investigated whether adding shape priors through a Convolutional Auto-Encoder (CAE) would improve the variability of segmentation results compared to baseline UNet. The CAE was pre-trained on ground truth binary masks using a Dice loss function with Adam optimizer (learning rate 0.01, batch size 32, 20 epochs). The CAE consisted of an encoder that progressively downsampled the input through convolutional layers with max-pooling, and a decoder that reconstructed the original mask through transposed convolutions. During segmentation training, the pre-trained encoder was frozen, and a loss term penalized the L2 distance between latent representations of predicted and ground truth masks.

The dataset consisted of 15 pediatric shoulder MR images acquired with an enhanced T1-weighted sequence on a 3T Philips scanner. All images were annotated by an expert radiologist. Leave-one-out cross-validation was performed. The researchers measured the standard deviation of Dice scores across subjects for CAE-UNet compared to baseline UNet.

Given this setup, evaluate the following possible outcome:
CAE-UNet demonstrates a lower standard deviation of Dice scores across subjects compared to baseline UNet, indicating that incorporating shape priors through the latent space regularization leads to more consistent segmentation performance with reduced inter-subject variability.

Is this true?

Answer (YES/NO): YES